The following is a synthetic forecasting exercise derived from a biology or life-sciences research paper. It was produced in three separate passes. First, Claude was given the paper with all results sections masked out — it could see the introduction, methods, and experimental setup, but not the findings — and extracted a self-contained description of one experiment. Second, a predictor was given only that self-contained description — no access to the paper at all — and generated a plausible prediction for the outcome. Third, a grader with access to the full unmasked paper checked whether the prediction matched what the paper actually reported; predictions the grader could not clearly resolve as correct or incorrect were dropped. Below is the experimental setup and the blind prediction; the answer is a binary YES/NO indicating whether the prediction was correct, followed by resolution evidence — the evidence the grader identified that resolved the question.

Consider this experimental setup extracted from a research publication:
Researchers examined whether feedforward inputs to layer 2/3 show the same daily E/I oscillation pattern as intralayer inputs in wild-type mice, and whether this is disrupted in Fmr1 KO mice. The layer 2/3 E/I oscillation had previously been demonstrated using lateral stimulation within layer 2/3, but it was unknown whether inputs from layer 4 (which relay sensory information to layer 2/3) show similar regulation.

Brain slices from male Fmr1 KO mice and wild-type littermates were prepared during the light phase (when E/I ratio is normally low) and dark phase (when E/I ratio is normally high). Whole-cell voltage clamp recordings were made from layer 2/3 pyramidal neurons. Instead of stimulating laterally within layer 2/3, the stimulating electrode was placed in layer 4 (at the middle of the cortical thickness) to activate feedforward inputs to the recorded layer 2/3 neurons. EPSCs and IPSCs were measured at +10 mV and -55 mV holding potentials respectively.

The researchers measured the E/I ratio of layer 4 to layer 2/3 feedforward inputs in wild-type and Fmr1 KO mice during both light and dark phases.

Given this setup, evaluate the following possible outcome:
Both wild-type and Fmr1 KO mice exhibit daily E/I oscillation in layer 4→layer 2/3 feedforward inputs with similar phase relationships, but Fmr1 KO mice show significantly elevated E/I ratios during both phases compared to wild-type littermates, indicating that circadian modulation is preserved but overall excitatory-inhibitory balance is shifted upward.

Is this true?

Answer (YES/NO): NO